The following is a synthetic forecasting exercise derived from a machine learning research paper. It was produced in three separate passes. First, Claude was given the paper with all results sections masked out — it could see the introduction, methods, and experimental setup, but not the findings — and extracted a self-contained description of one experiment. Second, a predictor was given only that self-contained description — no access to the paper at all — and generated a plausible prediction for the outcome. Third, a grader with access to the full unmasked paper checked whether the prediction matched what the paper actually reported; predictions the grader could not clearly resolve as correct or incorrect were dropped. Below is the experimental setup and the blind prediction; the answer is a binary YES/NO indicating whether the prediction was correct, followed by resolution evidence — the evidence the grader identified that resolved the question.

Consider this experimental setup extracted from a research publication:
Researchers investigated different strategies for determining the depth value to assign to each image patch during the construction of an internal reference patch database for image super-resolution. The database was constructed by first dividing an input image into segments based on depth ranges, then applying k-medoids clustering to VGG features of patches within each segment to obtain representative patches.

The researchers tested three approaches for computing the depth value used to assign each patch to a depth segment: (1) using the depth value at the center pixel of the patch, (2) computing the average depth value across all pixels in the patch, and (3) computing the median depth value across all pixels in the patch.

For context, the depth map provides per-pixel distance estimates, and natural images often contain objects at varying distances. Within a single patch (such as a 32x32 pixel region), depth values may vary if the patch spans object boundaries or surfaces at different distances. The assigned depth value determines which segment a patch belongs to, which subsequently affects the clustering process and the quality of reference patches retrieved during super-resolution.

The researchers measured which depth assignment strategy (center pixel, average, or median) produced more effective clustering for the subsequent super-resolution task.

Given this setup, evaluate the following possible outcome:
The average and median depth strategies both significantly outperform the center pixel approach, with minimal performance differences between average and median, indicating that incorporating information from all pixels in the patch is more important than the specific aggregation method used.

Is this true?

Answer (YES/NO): NO